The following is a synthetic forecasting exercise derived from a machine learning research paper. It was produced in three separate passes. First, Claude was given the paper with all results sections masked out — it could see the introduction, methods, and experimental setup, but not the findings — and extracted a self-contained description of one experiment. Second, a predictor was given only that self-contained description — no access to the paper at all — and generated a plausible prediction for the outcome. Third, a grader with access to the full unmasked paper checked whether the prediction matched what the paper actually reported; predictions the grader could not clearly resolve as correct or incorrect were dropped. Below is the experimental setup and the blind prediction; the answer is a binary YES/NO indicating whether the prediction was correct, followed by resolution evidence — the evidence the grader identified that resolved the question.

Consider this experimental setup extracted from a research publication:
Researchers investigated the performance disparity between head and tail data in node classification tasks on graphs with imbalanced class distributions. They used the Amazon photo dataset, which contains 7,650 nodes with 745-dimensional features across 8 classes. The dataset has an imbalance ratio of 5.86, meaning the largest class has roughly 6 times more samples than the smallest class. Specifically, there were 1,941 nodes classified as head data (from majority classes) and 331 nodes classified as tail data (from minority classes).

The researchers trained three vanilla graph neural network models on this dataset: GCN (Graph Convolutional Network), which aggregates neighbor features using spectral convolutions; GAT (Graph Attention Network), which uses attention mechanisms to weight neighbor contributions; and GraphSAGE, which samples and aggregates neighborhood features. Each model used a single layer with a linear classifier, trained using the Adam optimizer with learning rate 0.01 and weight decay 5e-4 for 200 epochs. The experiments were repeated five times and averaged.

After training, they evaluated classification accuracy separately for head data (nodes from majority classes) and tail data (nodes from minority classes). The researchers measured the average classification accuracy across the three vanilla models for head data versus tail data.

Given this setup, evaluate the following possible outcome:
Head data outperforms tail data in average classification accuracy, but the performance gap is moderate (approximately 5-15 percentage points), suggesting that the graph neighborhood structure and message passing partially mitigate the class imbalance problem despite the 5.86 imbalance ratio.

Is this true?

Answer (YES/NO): NO